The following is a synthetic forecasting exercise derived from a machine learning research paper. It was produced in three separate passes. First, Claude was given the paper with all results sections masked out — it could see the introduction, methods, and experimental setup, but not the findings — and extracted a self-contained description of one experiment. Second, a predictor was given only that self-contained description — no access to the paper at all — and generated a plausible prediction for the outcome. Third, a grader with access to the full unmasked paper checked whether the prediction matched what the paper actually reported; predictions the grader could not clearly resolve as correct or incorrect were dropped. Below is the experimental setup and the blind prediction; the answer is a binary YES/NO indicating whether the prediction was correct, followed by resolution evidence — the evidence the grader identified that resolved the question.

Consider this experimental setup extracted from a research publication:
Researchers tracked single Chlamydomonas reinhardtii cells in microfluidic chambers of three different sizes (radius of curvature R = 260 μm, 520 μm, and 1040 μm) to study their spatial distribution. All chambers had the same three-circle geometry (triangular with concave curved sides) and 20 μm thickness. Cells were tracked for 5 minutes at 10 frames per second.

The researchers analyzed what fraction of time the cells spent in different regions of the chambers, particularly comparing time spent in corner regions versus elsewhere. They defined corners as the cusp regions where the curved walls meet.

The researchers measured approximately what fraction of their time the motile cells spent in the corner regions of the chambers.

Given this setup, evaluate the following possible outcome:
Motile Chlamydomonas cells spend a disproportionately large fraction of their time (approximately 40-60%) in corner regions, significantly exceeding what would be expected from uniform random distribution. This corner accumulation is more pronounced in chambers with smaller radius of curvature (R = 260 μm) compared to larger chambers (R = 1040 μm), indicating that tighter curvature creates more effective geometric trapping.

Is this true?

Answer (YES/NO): NO